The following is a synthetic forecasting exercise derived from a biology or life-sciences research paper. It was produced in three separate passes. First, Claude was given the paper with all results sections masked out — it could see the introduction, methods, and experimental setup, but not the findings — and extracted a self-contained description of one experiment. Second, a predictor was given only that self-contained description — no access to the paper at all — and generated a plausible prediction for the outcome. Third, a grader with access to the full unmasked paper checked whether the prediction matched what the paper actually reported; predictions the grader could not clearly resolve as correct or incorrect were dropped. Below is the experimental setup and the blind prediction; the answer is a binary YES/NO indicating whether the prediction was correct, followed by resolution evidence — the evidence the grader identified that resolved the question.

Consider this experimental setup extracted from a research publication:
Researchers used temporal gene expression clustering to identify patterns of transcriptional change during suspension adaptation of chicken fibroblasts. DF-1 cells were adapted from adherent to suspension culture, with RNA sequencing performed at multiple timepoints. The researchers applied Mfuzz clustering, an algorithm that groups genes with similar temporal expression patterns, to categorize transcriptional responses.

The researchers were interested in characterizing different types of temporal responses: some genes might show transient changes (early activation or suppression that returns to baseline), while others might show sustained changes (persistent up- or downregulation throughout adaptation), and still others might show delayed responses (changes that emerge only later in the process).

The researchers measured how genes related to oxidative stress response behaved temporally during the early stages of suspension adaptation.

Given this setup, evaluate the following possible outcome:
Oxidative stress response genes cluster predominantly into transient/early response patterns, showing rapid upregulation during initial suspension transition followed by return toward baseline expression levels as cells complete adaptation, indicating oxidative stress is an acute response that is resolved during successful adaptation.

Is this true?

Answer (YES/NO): NO